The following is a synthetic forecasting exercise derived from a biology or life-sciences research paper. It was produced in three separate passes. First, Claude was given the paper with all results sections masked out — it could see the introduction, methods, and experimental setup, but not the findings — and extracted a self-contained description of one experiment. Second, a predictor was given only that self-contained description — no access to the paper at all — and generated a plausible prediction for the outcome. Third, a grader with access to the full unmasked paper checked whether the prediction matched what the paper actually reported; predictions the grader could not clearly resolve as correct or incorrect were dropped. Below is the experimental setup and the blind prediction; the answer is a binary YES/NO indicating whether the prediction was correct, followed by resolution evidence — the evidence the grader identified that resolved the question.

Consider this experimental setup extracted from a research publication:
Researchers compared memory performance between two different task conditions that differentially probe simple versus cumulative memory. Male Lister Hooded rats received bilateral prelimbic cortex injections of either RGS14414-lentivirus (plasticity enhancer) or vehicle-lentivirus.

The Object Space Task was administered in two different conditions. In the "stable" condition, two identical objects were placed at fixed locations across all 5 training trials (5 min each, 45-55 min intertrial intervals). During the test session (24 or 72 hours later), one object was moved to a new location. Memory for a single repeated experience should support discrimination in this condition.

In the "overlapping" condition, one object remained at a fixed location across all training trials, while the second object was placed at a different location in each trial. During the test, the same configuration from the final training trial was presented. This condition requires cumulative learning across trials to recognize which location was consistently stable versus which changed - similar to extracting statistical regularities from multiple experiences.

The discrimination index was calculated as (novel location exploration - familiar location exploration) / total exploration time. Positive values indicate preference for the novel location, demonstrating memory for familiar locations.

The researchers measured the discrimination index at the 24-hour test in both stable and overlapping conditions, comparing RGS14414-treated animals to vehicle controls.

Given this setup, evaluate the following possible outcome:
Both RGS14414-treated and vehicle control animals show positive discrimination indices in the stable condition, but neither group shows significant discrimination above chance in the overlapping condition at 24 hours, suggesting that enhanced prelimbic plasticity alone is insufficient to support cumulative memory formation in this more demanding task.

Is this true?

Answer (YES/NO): NO